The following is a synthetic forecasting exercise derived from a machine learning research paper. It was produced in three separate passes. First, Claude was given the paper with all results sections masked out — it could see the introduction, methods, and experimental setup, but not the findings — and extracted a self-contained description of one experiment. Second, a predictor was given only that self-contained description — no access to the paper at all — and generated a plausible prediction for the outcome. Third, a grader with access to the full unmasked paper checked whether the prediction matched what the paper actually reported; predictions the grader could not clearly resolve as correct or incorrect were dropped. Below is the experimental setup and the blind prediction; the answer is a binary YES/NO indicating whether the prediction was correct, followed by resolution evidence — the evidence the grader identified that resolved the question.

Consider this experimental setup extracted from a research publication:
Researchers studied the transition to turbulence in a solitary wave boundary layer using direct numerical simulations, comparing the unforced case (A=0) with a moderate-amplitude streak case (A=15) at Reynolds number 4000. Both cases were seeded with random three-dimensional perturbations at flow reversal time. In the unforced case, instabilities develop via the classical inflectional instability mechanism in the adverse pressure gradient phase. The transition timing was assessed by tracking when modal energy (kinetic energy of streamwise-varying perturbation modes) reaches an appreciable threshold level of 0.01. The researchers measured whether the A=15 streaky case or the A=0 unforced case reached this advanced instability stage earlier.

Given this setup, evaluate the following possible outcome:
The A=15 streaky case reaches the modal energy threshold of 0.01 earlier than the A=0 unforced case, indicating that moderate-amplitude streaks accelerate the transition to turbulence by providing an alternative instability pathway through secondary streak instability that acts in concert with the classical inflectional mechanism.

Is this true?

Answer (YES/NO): NO